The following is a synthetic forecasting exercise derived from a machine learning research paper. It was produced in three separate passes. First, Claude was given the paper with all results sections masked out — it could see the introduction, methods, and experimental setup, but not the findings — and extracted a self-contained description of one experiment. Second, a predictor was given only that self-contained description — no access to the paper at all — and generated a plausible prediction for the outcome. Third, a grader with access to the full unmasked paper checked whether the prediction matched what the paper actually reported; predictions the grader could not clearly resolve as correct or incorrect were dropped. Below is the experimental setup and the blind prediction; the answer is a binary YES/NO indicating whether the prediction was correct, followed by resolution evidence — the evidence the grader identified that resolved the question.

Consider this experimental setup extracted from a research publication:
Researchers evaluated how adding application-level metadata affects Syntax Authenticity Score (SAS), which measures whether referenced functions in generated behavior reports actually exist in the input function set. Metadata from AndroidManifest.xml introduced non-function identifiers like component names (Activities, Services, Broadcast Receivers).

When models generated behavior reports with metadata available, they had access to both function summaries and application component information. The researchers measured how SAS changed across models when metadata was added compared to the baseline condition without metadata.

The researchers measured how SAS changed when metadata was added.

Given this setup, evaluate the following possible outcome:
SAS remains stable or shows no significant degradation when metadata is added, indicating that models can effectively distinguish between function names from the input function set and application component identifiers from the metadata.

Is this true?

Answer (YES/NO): NO